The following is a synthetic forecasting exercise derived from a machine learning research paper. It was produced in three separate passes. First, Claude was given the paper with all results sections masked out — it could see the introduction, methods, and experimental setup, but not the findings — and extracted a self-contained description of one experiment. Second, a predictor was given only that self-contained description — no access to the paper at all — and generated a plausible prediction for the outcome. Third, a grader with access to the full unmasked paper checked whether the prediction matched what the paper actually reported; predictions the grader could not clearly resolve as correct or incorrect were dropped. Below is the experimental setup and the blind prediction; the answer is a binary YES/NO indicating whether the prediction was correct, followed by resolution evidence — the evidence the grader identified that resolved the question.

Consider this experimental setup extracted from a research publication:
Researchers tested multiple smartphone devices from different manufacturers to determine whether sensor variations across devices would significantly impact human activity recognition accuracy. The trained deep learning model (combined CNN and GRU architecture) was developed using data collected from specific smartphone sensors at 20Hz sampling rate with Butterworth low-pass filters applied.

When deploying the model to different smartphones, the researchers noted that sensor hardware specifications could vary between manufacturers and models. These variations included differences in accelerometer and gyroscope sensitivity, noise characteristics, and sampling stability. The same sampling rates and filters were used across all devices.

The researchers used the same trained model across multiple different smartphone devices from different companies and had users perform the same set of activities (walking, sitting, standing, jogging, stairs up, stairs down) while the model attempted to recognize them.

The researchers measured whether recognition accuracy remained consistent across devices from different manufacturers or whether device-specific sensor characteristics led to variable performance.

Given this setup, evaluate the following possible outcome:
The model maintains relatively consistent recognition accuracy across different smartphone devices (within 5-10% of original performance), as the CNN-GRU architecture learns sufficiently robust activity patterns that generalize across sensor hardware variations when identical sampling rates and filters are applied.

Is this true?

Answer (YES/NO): YES